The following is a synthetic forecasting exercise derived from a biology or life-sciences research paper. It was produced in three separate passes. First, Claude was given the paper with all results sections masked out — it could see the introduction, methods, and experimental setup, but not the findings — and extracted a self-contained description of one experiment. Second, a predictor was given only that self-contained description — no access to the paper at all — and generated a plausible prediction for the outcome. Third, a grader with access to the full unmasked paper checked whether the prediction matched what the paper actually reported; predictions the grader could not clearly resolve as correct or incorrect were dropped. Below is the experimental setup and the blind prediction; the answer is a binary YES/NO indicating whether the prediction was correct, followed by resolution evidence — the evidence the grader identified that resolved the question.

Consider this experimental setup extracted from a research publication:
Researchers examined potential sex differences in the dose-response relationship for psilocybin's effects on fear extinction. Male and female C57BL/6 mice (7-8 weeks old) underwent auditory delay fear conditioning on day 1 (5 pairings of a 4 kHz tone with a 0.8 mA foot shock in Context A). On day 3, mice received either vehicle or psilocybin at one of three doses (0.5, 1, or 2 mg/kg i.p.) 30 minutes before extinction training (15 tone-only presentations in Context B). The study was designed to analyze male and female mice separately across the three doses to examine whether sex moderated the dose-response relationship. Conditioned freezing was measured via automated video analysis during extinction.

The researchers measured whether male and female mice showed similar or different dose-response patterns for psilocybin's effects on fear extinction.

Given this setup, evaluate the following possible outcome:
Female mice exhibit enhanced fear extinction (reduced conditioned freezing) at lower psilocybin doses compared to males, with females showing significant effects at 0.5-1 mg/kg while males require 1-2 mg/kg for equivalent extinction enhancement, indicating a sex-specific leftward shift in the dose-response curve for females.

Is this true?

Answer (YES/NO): NO